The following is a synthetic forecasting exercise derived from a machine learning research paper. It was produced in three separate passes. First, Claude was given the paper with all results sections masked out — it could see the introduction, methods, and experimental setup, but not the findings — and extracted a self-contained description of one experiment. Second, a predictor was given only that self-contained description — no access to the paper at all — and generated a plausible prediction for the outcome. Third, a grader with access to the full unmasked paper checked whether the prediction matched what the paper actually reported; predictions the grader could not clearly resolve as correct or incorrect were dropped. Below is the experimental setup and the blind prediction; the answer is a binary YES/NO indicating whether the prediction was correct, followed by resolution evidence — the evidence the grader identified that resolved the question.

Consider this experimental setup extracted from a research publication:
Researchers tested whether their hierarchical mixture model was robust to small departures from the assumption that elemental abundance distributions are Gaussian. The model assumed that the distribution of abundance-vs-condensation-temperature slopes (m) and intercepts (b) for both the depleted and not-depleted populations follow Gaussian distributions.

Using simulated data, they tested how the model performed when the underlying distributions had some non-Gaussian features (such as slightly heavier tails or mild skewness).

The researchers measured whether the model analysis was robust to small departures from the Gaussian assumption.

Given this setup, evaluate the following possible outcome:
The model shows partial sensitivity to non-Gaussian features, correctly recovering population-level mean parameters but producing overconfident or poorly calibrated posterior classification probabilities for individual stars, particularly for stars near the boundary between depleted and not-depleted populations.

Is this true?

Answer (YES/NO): NO